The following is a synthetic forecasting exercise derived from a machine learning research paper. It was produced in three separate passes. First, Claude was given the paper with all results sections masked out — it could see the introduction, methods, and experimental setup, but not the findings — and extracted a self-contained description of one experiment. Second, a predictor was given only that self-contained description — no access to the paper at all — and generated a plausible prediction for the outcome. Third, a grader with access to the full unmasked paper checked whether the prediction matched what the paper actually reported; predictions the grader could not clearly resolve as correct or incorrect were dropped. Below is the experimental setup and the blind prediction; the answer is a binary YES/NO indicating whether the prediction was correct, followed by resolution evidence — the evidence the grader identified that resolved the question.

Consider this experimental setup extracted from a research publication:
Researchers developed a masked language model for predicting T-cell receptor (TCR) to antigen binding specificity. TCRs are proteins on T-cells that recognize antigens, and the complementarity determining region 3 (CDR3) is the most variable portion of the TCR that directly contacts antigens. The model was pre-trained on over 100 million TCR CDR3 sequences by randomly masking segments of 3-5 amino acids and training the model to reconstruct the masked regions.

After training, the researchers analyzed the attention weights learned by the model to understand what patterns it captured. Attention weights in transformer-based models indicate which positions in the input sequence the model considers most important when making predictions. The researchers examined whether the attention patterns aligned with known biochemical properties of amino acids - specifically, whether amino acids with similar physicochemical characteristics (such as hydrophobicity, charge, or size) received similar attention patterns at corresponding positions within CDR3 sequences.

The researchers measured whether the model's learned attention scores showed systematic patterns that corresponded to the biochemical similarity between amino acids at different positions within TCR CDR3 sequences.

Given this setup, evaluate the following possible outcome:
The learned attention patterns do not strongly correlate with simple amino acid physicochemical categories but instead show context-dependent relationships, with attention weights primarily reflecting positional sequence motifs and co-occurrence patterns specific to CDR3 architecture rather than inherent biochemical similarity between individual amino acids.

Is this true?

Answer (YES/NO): NO